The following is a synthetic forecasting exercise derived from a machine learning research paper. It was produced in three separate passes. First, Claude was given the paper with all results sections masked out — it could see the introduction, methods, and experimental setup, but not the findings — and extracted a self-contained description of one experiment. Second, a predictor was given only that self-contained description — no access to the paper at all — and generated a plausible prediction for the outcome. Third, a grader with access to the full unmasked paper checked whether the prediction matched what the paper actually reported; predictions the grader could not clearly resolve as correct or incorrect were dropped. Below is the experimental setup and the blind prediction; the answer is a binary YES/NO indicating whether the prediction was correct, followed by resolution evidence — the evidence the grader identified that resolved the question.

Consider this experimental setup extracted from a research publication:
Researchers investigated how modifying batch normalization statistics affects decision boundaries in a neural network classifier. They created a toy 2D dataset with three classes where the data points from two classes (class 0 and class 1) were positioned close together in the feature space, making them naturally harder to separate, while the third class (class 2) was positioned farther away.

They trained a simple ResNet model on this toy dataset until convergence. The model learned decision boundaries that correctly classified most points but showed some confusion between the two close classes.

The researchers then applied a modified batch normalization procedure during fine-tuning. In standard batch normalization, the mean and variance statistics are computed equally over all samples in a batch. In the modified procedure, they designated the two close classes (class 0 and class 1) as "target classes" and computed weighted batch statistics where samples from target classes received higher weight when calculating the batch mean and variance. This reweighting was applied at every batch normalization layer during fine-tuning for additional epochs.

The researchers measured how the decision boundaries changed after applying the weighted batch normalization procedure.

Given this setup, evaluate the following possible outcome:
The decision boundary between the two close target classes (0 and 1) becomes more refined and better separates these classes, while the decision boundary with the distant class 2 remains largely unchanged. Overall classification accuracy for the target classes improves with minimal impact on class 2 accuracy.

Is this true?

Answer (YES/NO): NO